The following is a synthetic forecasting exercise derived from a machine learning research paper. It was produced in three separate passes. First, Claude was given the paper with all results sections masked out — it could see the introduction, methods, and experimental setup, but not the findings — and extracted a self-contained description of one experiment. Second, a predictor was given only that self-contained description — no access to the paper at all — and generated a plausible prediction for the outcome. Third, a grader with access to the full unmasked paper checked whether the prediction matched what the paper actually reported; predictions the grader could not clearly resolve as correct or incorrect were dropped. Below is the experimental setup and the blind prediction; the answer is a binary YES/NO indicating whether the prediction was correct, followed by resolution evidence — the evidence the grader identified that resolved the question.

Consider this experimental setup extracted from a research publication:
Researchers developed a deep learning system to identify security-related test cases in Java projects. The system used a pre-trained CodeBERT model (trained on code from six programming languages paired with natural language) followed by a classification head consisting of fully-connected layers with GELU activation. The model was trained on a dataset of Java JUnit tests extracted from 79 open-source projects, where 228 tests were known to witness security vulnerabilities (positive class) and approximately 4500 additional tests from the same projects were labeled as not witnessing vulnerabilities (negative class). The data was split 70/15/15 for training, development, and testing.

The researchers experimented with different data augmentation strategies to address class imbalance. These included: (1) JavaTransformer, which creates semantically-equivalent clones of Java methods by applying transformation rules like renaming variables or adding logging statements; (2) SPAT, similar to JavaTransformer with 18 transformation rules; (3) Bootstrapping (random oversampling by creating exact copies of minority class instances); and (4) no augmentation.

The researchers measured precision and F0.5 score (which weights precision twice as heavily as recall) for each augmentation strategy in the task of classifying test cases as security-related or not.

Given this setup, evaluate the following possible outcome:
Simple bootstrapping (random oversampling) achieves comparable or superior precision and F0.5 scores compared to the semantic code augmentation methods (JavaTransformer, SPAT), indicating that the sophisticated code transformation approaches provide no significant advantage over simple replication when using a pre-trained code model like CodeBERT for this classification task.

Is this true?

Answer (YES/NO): NO